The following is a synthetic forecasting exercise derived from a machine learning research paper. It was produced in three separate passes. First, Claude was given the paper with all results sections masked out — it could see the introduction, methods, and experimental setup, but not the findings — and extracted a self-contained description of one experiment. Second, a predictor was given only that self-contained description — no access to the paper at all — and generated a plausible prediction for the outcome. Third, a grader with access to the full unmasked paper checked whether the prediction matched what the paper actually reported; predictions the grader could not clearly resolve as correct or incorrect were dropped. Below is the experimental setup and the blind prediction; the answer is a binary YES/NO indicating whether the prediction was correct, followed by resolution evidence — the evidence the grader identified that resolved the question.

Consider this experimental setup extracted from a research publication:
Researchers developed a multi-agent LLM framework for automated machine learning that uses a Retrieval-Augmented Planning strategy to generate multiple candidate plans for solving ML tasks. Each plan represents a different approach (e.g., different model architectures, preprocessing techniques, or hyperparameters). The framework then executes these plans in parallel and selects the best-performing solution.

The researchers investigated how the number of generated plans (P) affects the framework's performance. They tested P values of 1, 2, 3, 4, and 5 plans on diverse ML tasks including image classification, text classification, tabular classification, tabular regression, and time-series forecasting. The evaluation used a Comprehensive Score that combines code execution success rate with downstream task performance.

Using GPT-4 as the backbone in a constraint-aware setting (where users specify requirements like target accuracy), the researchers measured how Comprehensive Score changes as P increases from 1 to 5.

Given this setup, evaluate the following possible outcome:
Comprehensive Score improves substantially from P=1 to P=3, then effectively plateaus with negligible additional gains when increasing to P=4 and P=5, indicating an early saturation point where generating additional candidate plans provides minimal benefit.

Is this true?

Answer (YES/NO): NO